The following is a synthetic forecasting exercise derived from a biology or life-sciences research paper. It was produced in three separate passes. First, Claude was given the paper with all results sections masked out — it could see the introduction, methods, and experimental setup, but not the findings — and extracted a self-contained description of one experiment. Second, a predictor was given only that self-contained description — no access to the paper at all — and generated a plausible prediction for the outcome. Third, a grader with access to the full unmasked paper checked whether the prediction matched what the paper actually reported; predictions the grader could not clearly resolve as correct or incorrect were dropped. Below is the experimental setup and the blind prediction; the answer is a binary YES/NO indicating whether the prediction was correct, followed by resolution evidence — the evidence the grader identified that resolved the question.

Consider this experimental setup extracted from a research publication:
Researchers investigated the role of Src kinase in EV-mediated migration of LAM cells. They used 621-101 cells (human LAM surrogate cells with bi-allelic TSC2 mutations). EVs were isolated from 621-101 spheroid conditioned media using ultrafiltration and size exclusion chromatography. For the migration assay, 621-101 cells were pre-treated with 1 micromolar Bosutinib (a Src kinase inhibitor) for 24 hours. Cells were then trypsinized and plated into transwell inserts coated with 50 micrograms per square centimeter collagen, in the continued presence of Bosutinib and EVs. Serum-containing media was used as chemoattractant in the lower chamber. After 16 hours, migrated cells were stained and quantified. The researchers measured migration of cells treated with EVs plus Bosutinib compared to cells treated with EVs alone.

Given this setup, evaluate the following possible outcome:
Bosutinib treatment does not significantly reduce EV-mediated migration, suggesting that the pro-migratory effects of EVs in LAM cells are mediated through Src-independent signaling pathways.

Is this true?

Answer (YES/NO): NO